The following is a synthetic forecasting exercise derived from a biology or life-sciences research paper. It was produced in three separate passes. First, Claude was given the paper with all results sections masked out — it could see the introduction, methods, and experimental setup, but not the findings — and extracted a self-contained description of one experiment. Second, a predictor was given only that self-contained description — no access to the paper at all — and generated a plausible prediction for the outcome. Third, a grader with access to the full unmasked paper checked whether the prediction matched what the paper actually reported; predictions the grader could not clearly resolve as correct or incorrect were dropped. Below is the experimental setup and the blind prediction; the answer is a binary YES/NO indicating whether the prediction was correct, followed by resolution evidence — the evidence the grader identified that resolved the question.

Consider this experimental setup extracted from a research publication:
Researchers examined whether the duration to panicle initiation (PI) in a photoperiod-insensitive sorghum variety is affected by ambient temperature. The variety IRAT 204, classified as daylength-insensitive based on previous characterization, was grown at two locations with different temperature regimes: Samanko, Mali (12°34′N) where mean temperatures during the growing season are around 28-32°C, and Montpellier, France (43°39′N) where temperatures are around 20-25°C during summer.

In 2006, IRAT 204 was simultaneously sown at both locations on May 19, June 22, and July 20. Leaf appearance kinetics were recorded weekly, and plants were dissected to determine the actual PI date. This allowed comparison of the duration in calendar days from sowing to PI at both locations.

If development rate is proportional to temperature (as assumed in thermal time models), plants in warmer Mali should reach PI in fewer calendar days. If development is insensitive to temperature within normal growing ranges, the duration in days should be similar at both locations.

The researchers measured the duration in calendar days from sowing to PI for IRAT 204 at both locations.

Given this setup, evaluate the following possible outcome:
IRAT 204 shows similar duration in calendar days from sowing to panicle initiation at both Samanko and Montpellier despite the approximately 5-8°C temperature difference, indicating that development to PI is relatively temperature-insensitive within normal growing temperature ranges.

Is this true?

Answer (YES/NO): YES